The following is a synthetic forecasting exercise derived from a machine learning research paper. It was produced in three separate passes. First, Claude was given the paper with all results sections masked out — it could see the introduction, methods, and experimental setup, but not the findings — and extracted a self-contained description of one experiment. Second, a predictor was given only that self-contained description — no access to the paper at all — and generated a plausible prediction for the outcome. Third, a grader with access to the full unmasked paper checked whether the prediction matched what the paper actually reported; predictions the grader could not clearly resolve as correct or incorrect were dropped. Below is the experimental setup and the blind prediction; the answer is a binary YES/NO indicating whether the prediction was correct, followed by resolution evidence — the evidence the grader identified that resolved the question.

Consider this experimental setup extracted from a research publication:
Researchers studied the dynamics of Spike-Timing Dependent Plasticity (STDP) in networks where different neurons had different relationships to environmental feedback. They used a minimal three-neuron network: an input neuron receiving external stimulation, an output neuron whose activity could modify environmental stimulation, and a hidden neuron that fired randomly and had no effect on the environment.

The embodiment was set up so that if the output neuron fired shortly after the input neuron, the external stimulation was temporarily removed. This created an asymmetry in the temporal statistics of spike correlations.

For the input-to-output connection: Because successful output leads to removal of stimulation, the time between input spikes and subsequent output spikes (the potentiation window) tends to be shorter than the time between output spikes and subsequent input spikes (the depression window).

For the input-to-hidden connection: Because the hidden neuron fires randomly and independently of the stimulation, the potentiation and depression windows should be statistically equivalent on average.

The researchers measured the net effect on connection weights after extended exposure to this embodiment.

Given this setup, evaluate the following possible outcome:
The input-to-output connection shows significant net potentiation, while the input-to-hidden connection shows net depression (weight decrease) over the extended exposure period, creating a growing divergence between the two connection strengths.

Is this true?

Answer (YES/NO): NO